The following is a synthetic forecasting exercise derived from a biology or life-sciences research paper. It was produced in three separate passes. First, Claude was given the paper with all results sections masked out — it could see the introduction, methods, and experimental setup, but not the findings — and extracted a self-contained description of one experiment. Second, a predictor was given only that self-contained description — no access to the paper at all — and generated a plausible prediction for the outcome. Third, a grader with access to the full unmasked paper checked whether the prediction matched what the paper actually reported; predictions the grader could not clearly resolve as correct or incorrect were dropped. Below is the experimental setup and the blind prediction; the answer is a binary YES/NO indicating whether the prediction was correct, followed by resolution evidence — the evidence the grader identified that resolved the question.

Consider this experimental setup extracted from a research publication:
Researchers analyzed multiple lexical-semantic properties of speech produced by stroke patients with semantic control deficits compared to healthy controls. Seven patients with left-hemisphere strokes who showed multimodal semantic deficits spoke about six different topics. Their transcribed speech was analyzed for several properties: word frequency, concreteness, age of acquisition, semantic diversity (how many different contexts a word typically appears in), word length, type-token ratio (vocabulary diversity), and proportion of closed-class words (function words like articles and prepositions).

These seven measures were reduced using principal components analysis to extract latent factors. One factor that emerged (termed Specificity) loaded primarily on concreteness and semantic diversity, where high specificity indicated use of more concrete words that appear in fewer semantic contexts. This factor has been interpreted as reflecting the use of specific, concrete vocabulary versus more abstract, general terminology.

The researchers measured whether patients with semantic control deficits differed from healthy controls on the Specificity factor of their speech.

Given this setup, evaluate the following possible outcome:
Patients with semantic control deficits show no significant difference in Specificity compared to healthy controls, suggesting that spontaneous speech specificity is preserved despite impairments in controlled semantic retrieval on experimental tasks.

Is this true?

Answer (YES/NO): YES